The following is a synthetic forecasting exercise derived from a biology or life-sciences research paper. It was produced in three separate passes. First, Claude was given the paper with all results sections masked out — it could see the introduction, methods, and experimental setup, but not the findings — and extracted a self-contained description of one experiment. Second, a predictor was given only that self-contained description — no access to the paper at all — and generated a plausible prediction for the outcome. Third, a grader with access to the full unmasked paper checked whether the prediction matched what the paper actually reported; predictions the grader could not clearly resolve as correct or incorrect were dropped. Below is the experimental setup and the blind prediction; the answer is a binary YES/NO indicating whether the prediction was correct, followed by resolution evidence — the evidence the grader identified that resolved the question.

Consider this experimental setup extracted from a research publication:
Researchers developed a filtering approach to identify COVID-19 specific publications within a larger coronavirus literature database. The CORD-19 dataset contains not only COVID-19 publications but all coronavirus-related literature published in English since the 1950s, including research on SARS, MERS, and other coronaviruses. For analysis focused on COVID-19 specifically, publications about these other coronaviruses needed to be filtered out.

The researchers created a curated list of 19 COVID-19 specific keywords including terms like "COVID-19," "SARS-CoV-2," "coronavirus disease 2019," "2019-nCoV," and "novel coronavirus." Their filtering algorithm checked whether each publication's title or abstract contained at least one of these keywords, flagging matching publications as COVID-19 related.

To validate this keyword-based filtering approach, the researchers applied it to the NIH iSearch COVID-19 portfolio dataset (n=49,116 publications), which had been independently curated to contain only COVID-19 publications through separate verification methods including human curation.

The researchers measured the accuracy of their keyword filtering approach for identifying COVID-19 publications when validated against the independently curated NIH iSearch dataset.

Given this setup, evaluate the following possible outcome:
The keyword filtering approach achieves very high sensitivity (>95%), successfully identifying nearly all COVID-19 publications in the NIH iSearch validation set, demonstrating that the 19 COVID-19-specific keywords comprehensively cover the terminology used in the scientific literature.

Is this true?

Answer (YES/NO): YES